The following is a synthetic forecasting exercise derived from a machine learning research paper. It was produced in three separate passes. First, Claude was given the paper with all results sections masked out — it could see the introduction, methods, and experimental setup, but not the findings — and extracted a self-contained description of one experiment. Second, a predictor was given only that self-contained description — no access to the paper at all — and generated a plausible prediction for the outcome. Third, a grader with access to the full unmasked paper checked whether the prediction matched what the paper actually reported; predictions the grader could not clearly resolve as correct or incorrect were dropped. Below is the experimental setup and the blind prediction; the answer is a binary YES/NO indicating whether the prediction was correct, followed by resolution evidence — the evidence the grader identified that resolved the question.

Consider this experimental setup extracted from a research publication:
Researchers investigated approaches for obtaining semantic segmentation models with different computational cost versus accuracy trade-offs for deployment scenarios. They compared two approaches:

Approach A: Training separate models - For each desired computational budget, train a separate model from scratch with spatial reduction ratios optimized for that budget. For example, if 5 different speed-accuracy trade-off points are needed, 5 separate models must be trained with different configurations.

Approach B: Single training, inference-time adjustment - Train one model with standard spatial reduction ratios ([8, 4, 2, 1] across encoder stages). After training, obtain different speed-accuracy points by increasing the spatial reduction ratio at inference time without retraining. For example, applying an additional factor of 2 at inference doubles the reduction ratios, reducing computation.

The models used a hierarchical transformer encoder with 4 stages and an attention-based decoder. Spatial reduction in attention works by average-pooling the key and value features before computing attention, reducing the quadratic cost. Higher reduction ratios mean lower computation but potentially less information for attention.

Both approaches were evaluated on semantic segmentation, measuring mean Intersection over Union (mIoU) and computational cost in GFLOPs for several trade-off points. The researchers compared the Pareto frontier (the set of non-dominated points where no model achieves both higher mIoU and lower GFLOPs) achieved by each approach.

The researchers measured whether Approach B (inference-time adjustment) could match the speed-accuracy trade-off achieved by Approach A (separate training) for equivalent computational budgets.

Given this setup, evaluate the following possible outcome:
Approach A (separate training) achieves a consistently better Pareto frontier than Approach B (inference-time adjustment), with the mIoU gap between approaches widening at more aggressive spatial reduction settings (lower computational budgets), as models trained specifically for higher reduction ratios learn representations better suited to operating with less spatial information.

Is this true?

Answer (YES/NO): NO